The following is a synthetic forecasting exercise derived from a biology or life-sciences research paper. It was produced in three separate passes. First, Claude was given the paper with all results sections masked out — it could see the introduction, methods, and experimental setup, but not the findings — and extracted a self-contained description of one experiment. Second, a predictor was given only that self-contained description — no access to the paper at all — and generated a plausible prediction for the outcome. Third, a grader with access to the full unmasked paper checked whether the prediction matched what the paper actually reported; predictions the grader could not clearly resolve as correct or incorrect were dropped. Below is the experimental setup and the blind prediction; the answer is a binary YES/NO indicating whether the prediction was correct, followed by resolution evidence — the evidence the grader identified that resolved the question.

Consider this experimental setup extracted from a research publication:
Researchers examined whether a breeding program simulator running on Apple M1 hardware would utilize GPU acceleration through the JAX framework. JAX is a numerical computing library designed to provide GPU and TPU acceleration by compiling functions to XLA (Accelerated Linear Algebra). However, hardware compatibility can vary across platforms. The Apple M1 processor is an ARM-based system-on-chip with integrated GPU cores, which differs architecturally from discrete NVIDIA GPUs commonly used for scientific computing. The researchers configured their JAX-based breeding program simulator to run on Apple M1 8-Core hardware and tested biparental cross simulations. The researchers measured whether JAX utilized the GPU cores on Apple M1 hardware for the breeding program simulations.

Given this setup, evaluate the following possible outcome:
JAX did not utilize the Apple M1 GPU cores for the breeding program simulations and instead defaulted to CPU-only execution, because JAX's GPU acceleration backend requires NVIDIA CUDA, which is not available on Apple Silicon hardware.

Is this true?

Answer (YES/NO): YES